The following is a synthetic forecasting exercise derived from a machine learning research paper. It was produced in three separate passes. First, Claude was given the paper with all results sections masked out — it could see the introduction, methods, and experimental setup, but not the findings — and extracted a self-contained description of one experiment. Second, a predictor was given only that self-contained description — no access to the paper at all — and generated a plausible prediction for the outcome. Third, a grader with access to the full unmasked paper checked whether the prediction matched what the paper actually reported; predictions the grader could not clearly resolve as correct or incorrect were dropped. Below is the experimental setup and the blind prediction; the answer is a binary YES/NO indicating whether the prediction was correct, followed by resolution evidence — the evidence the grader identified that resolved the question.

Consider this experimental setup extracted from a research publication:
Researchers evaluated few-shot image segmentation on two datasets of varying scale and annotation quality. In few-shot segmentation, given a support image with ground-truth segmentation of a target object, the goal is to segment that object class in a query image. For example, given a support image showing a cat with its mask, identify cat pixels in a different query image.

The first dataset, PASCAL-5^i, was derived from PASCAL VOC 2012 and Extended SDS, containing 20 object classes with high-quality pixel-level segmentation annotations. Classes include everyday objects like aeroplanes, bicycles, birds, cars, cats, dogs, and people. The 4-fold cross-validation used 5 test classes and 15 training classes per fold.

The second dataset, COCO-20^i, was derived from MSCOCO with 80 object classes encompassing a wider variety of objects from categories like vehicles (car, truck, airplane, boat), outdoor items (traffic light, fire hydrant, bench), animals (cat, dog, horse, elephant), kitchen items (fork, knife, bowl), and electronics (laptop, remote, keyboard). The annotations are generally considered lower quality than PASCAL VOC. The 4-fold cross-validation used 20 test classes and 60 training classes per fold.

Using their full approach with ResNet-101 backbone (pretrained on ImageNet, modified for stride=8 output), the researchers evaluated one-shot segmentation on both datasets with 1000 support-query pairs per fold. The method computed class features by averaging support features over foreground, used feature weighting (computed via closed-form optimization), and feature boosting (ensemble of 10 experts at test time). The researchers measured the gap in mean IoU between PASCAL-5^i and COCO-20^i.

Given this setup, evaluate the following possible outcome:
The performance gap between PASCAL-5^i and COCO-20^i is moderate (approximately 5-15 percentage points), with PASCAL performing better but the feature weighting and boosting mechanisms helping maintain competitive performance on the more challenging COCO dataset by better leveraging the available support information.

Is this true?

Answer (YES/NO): NO